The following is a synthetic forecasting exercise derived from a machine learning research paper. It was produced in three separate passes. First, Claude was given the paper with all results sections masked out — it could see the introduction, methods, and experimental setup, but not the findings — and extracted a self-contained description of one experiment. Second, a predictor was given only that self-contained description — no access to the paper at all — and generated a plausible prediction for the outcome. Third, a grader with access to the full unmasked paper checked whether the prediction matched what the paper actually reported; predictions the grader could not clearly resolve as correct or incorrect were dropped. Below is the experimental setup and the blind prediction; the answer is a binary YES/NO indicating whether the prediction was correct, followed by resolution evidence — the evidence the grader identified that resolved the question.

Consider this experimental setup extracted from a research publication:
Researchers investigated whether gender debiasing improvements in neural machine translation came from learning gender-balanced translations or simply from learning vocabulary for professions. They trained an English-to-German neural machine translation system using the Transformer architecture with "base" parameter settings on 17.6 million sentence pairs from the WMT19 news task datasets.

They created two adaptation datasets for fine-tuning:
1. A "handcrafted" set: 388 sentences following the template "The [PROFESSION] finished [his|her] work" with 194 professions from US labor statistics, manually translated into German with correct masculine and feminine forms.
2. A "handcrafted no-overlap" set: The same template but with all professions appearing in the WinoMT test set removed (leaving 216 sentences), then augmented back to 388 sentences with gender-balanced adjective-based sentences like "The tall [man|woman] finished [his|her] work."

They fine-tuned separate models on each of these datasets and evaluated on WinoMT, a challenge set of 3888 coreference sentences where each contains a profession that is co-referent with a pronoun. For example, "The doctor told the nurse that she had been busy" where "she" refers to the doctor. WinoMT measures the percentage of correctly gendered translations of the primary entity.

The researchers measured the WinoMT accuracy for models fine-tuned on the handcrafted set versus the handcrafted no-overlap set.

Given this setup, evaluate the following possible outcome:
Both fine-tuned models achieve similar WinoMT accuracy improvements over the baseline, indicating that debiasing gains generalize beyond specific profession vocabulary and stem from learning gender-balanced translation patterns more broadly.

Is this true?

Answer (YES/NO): NO